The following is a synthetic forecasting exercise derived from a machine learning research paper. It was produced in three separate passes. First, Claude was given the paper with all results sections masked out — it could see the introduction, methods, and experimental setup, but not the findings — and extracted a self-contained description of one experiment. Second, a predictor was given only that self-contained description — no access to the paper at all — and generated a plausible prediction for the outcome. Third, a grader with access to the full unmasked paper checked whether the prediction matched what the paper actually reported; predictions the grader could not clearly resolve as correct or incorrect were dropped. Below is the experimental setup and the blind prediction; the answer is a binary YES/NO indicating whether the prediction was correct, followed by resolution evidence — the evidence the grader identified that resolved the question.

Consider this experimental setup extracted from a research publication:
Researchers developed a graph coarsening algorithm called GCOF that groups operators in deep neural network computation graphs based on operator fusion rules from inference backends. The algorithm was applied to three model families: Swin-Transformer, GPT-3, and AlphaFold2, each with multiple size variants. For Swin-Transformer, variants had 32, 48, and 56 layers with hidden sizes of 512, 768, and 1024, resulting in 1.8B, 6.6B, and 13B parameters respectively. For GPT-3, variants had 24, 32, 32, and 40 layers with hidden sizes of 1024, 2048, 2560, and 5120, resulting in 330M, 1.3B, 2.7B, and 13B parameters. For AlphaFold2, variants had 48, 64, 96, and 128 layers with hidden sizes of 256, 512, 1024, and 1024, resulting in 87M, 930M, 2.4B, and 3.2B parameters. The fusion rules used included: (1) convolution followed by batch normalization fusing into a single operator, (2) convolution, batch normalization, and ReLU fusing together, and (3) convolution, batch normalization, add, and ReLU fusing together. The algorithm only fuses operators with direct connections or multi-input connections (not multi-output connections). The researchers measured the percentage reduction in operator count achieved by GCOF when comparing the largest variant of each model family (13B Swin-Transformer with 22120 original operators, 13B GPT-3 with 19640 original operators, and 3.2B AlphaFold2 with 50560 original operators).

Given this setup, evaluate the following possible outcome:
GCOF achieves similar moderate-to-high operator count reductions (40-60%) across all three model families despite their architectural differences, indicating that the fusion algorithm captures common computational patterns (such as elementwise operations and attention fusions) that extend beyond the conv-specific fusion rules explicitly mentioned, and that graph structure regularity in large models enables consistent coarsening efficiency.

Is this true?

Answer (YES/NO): NO